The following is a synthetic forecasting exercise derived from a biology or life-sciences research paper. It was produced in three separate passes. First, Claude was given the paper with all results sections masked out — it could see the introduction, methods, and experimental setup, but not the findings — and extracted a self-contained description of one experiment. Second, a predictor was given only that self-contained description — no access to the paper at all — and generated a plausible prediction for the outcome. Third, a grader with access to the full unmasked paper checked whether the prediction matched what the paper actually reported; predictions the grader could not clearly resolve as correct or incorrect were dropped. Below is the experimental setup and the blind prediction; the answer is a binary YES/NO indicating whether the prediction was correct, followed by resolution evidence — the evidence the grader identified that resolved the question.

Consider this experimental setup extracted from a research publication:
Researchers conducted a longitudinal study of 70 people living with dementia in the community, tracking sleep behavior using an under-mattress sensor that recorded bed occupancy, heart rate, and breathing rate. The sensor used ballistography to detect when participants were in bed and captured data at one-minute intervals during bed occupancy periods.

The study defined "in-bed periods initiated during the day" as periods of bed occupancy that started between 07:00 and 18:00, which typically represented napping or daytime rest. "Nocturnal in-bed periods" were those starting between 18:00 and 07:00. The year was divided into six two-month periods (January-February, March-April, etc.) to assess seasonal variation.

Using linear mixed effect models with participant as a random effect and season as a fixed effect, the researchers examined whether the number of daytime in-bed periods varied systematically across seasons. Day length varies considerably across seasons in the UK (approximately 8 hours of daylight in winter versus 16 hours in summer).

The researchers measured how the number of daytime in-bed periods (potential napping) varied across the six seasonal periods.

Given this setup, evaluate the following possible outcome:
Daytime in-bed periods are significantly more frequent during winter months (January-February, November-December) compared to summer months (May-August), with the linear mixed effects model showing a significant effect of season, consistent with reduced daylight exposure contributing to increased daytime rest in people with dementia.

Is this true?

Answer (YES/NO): NO